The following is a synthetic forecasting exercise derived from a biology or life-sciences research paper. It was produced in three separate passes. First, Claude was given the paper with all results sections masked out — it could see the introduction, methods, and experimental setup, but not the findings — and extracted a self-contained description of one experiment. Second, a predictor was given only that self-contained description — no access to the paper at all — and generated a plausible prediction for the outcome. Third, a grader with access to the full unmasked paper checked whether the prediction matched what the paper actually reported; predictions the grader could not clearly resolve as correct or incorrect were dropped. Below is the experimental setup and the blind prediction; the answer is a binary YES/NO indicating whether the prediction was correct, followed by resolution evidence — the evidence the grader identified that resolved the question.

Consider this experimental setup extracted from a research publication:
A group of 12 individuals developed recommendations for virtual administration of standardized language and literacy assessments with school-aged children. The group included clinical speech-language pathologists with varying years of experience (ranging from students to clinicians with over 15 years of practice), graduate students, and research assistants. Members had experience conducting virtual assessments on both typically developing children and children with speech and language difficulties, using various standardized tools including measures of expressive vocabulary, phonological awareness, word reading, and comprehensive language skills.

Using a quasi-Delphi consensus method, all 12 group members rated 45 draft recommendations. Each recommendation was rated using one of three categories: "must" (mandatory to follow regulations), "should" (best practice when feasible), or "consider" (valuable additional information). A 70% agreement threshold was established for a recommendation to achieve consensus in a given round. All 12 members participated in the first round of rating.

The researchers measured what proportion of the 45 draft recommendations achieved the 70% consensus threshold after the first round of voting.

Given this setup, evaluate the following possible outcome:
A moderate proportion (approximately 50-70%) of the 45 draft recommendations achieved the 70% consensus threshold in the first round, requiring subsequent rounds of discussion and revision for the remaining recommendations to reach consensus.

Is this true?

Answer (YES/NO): NO